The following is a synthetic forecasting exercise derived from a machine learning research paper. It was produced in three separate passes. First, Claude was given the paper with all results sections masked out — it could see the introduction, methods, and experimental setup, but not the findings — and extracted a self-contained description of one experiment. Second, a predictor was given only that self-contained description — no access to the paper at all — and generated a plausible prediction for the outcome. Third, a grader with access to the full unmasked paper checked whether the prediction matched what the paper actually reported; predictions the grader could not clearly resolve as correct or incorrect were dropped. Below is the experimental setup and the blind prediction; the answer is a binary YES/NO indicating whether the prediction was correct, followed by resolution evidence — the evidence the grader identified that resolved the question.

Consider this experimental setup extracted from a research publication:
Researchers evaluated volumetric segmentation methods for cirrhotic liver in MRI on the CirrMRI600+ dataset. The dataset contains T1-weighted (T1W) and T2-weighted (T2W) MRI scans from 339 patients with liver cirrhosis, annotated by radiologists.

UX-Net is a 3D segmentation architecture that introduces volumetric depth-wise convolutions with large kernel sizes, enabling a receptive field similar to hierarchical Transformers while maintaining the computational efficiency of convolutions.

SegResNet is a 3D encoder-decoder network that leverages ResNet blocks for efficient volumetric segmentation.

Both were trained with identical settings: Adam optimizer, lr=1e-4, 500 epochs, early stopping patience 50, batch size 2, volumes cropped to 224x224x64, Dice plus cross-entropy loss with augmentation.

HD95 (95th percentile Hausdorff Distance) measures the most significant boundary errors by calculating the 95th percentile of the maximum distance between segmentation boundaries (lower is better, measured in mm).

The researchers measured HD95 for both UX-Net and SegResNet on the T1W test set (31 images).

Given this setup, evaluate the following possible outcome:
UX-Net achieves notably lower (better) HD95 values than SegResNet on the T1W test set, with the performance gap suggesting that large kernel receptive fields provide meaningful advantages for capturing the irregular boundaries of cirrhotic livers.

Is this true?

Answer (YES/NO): NO